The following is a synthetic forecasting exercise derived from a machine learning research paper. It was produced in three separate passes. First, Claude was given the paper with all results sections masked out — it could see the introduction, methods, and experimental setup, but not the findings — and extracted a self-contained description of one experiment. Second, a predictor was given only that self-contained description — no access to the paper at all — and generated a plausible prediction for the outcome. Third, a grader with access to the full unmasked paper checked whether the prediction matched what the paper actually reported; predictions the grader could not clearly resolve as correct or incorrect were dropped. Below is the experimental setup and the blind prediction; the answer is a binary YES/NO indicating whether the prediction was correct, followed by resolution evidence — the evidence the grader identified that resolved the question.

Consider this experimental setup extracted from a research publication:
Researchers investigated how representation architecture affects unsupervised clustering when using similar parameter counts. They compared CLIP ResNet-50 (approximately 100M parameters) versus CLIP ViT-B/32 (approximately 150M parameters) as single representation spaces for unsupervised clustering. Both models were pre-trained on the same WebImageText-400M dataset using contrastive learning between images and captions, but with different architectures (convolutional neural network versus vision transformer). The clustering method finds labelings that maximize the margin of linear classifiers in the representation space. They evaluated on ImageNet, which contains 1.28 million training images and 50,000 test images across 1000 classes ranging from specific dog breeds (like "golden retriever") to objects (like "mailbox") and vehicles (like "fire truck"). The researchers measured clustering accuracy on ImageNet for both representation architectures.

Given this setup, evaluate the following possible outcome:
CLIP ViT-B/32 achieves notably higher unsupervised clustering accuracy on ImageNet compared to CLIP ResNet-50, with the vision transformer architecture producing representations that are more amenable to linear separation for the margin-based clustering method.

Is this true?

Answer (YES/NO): YES